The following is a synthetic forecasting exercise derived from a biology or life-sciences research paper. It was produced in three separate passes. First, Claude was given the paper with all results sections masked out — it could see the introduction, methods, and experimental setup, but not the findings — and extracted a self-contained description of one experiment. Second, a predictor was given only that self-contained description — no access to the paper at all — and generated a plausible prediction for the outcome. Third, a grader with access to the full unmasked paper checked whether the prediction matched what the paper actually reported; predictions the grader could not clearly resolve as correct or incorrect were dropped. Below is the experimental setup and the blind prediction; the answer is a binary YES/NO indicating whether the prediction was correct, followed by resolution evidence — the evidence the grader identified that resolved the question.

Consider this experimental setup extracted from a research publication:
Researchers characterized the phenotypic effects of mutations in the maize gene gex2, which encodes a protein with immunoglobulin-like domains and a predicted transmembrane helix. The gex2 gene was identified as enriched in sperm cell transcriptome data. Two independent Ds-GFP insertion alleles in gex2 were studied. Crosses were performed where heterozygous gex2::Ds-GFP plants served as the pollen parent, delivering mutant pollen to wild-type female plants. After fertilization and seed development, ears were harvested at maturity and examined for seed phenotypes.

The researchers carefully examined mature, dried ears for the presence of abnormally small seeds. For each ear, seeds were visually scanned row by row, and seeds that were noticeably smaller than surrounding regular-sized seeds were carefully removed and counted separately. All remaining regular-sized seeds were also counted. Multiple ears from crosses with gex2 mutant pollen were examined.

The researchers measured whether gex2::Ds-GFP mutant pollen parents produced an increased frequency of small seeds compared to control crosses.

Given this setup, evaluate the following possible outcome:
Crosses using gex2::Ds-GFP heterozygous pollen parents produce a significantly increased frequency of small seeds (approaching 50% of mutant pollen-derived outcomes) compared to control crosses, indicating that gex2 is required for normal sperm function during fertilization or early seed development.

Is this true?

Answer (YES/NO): NO